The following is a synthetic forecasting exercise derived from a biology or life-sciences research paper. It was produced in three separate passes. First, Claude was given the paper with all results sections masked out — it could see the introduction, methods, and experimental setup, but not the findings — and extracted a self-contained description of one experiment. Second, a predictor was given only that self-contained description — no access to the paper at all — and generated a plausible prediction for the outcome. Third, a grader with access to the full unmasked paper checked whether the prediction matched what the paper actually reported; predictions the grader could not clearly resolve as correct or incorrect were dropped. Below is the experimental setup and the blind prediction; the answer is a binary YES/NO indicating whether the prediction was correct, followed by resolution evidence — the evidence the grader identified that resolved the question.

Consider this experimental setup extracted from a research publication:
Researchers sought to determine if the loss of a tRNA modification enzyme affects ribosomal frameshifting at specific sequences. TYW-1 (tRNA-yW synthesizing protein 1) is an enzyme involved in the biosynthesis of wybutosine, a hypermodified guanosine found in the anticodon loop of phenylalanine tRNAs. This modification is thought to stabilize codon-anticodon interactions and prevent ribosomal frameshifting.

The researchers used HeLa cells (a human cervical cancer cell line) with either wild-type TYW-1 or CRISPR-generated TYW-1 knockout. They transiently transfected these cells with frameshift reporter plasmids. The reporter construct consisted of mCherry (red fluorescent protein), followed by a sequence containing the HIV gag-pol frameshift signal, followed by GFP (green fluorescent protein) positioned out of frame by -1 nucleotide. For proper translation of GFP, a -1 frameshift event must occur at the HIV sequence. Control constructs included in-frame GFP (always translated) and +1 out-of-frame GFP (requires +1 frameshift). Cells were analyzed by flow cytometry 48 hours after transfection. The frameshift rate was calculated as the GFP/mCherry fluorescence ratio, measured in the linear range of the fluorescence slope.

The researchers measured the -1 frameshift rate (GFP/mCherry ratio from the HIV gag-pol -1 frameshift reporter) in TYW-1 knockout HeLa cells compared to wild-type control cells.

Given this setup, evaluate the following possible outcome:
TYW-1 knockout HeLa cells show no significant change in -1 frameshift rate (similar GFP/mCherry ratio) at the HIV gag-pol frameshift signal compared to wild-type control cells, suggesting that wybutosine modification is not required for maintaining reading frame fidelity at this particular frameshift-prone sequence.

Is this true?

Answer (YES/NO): NO